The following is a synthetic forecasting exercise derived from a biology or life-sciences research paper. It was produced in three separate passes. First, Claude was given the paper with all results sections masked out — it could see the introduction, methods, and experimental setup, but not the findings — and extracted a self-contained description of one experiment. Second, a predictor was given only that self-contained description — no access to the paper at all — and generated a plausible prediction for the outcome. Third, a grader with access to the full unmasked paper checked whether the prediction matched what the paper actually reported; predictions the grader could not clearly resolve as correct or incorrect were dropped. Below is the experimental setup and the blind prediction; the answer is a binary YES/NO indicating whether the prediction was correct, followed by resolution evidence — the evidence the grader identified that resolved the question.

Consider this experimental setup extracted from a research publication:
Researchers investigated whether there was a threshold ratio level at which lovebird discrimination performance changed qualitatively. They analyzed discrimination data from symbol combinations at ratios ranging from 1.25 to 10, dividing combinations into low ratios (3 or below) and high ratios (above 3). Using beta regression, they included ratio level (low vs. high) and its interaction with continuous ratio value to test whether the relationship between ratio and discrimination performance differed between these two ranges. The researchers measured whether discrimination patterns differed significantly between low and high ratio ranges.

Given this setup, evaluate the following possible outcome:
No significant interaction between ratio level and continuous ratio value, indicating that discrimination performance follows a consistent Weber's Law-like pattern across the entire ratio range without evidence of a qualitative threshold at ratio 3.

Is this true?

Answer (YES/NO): NO